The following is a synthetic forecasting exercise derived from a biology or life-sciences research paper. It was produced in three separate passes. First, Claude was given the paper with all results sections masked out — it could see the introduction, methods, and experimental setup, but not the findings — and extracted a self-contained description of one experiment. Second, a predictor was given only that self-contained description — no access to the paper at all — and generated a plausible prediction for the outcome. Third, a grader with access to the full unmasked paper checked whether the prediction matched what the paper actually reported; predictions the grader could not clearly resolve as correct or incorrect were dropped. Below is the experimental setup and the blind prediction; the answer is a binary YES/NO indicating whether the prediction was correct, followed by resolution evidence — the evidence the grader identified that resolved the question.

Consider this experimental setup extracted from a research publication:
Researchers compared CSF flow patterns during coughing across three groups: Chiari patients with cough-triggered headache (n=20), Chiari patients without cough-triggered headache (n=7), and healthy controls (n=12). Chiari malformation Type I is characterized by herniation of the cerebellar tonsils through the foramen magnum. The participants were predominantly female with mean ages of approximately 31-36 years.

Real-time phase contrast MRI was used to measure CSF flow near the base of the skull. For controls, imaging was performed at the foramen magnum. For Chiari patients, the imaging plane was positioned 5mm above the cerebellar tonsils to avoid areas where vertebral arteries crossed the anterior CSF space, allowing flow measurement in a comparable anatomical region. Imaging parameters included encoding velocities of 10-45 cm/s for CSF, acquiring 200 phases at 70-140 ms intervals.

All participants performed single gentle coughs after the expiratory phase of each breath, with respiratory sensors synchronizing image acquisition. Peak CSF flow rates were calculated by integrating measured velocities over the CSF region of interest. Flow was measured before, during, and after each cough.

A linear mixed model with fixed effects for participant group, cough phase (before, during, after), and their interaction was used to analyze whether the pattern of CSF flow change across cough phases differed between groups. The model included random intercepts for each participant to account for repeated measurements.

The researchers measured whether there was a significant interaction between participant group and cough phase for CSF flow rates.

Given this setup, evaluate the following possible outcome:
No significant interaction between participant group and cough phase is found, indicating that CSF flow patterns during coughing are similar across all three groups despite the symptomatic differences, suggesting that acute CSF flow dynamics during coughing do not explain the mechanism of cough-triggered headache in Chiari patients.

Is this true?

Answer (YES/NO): NO